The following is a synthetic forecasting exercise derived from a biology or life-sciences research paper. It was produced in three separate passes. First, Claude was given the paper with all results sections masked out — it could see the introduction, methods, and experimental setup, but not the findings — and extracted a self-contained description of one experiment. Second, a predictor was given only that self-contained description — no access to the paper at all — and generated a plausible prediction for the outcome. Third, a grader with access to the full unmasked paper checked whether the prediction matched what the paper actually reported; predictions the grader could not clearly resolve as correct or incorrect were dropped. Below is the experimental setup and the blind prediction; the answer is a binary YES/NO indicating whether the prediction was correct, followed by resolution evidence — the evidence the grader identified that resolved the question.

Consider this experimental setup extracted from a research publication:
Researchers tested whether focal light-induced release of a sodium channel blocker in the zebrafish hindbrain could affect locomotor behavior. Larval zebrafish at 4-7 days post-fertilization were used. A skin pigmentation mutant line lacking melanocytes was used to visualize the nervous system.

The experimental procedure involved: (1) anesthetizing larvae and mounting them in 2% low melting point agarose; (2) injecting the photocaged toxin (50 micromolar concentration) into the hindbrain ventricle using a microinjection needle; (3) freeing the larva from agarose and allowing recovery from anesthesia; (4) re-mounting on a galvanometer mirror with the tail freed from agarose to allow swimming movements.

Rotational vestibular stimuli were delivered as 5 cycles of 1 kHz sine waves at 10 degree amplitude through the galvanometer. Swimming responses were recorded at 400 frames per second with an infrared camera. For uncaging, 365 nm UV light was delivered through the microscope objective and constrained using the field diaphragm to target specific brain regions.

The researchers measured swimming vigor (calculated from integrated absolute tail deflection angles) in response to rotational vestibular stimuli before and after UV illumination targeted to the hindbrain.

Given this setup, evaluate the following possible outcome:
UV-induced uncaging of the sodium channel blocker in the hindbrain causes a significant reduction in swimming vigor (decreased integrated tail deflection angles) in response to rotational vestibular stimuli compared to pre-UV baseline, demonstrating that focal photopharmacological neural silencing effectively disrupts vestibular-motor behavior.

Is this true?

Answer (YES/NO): YES